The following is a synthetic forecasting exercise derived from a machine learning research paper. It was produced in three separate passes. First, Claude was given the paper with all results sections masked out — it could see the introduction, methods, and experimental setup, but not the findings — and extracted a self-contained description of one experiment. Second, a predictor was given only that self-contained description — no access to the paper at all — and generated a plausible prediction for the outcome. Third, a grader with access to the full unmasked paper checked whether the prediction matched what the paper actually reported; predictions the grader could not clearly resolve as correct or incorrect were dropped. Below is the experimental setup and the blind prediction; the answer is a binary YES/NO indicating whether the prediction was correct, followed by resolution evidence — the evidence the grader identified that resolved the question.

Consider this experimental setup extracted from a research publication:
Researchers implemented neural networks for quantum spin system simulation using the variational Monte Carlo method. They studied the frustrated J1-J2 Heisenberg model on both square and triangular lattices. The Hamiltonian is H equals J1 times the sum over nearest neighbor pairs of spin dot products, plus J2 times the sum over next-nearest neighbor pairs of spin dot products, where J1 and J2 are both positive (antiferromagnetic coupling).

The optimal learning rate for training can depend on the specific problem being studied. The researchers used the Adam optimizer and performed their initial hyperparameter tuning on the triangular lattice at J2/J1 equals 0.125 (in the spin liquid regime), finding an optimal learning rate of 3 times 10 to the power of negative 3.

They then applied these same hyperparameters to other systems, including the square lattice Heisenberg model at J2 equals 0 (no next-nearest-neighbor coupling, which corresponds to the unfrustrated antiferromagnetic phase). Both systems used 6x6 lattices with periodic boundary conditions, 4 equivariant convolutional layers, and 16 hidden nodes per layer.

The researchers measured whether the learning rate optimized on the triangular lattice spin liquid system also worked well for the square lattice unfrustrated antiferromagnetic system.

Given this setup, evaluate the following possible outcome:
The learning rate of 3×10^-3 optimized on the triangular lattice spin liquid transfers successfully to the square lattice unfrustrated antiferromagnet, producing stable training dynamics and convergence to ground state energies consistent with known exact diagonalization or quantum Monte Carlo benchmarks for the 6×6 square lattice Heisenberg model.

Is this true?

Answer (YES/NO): NO